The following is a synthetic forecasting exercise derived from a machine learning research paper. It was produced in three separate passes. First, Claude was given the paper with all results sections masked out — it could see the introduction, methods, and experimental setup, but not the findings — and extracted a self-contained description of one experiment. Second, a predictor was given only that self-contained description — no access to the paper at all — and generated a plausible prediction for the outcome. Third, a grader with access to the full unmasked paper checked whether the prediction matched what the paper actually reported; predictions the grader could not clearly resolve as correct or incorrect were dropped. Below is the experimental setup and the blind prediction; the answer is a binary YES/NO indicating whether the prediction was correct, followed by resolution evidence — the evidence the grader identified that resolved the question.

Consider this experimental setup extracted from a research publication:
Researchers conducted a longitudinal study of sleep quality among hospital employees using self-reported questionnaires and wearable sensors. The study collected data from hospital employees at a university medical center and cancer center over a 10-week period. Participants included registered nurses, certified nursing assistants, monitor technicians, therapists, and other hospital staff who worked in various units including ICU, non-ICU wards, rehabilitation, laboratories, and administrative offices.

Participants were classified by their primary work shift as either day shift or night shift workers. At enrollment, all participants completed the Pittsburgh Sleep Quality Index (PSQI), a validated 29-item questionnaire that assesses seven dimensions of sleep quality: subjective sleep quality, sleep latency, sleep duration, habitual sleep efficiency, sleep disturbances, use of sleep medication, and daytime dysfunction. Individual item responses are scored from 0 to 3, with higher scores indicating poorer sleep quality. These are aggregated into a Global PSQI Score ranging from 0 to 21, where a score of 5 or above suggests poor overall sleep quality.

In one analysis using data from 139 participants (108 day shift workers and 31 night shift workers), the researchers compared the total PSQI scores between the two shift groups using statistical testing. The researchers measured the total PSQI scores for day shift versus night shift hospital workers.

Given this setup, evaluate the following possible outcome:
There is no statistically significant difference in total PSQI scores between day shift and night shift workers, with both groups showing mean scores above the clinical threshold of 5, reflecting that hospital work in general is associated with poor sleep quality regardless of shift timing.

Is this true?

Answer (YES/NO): NO